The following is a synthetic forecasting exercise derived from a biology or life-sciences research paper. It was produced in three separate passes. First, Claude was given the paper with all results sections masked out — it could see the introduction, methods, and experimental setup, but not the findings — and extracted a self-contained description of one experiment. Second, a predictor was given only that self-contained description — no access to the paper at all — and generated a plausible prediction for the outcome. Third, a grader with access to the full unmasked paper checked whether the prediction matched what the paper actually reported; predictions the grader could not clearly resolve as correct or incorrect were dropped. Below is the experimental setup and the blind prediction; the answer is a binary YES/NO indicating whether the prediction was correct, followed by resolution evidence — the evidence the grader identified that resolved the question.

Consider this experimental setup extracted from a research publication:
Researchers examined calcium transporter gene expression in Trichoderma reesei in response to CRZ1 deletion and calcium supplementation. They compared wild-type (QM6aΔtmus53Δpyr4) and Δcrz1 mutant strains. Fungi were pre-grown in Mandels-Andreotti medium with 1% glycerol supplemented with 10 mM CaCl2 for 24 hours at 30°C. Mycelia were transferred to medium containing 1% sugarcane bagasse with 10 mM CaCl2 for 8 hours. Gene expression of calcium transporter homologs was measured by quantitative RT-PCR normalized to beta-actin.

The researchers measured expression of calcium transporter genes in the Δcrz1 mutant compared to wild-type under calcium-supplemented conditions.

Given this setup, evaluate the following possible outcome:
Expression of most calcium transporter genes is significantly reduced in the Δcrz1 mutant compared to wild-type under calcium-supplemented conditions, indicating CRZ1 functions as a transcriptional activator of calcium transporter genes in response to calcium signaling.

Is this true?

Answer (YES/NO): YES